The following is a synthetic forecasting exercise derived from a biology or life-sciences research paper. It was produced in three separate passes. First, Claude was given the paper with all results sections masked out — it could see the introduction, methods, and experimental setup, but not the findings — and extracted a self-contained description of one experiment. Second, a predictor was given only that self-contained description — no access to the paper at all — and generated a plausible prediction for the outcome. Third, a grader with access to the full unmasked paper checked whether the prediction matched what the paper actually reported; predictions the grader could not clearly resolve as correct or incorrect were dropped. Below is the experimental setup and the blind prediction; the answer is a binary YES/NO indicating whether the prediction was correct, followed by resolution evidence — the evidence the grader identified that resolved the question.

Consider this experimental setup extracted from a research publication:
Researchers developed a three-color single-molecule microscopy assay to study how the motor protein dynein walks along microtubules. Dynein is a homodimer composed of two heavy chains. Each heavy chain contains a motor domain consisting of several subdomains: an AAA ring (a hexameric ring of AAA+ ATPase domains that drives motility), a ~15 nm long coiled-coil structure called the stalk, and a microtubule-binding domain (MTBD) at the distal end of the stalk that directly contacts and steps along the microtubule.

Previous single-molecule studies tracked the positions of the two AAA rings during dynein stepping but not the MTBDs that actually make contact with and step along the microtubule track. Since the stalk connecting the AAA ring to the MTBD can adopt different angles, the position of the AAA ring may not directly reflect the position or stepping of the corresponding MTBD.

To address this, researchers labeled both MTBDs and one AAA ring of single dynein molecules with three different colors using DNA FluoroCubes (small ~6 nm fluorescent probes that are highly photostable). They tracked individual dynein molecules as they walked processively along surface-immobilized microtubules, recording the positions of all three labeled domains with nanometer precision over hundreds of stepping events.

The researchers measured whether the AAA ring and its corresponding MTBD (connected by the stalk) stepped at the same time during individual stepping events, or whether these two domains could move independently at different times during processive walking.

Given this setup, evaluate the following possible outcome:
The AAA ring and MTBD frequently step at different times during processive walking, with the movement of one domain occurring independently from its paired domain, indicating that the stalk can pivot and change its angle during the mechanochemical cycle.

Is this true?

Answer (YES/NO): YES